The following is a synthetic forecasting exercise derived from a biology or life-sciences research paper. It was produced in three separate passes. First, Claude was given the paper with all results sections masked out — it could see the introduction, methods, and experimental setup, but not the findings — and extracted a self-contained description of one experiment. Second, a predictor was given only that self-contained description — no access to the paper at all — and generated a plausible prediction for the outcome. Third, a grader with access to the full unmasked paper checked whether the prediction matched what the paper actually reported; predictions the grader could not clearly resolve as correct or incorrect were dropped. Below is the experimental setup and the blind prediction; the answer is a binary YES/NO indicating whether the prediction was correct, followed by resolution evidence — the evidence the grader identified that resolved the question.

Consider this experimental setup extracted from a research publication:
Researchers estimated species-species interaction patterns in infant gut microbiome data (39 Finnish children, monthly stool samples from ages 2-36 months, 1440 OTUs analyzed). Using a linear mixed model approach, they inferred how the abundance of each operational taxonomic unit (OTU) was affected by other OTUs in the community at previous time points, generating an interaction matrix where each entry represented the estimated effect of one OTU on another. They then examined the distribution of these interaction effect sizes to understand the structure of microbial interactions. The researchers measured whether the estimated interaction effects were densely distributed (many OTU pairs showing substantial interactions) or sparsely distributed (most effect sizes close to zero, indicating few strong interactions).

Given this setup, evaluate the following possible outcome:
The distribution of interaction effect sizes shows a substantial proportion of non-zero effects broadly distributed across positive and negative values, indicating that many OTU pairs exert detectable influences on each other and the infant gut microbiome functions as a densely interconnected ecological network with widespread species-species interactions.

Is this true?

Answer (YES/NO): NO